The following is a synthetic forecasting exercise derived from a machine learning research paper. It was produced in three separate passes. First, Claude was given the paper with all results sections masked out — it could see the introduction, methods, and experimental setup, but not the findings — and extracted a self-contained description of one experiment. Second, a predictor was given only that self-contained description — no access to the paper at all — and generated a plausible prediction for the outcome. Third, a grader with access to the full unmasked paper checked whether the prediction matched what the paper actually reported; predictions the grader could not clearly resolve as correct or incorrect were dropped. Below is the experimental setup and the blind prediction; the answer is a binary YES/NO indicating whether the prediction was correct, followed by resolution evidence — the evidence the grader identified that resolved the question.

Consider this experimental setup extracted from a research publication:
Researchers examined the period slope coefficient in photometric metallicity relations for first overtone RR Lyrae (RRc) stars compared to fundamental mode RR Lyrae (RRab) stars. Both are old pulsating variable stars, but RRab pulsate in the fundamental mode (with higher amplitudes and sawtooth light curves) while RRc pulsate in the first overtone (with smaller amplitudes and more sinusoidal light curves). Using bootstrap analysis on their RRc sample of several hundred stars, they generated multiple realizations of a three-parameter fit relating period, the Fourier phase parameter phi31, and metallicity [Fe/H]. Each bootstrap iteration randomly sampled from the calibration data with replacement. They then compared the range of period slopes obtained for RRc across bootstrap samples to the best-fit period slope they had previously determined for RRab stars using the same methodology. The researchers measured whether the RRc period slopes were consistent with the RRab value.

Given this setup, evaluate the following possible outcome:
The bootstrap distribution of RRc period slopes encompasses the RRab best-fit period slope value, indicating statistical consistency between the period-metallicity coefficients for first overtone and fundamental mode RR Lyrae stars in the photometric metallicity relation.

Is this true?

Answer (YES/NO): YES